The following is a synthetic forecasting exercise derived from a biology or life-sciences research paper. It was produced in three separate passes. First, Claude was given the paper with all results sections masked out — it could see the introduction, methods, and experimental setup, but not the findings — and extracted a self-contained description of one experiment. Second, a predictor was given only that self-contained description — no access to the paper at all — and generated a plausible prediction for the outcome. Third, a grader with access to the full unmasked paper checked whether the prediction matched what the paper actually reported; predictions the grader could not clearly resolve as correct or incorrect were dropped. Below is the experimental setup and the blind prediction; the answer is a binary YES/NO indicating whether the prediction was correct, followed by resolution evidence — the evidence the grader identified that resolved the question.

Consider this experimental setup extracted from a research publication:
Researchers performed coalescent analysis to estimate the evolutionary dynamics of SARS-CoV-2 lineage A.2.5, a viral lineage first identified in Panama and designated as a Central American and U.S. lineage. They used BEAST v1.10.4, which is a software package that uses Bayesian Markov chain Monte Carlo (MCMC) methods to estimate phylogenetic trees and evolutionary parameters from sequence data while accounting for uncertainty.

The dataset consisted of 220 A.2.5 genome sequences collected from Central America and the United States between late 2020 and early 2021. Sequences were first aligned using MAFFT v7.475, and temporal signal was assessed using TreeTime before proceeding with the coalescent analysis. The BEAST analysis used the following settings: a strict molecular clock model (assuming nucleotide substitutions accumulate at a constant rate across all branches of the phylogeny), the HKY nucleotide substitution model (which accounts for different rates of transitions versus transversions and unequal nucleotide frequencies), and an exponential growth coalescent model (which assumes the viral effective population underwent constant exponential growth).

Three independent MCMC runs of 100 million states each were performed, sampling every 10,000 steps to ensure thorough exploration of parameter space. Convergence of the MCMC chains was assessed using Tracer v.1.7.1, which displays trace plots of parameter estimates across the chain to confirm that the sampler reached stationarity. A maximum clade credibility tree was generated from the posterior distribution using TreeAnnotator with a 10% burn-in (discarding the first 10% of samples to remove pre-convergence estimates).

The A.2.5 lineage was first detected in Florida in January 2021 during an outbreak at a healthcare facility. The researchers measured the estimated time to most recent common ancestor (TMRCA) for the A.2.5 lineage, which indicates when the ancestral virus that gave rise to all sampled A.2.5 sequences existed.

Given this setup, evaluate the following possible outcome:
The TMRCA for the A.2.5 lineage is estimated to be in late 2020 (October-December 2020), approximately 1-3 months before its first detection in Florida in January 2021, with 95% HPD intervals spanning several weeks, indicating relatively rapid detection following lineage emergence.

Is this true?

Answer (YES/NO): NO